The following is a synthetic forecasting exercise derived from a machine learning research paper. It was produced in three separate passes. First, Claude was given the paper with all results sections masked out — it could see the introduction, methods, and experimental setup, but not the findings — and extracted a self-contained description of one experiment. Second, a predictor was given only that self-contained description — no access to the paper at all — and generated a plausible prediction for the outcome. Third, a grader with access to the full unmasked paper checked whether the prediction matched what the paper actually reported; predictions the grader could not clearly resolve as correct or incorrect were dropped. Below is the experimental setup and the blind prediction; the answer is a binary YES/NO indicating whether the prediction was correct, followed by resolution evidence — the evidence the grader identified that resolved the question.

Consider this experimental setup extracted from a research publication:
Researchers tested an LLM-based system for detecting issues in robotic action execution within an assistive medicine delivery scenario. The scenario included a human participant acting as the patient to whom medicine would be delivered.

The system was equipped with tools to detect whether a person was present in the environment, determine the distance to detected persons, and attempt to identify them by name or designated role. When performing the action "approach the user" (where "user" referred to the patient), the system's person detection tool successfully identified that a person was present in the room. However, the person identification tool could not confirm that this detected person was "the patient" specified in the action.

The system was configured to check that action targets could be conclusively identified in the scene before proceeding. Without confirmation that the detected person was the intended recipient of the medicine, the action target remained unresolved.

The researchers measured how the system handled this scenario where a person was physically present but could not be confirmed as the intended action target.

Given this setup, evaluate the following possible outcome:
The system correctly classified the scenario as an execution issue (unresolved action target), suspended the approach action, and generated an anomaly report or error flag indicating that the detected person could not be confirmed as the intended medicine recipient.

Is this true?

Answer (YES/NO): YES